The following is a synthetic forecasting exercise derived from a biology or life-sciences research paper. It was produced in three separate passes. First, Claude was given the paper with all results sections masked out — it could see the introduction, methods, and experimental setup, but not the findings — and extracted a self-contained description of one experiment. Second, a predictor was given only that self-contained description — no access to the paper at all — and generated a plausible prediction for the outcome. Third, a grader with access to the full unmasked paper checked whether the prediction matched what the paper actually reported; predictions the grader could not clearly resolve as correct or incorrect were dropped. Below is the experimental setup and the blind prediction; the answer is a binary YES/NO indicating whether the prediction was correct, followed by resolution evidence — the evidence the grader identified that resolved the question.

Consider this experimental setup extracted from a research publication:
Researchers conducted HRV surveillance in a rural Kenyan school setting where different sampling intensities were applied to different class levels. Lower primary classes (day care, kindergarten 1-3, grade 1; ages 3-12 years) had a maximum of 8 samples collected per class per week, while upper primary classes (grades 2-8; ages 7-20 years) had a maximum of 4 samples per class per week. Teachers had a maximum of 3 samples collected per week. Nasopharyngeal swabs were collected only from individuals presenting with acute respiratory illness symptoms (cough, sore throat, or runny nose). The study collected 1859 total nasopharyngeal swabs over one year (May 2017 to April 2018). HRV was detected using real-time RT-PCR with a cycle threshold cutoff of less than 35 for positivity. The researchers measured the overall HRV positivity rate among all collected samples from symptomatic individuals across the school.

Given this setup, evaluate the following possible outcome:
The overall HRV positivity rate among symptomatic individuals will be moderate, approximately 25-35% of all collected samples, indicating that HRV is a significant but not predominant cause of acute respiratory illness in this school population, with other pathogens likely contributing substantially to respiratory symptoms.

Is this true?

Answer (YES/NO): NO